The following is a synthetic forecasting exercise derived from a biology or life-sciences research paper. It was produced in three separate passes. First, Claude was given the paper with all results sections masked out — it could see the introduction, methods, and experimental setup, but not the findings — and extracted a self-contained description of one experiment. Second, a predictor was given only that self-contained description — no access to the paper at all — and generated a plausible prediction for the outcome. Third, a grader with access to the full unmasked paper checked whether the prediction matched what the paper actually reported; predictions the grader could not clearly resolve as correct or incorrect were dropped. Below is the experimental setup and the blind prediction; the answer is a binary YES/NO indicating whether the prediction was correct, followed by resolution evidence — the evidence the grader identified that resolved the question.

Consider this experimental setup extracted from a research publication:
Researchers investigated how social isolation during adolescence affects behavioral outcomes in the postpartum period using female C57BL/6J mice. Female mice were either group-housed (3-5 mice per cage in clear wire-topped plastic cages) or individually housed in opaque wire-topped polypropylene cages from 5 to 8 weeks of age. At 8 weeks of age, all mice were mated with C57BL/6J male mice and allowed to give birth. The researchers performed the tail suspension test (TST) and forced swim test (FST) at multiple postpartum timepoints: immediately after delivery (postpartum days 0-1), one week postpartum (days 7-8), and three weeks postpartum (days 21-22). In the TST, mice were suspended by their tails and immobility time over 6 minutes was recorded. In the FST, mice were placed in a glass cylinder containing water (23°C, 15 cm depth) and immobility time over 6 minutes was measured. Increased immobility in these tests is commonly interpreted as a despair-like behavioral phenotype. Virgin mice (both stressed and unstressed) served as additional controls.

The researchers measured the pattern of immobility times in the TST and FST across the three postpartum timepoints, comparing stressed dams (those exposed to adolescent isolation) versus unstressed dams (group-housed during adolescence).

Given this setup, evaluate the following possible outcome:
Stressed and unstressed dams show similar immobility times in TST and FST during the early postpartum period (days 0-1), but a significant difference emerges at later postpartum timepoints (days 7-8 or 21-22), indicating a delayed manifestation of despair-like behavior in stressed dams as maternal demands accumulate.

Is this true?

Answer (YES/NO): YES